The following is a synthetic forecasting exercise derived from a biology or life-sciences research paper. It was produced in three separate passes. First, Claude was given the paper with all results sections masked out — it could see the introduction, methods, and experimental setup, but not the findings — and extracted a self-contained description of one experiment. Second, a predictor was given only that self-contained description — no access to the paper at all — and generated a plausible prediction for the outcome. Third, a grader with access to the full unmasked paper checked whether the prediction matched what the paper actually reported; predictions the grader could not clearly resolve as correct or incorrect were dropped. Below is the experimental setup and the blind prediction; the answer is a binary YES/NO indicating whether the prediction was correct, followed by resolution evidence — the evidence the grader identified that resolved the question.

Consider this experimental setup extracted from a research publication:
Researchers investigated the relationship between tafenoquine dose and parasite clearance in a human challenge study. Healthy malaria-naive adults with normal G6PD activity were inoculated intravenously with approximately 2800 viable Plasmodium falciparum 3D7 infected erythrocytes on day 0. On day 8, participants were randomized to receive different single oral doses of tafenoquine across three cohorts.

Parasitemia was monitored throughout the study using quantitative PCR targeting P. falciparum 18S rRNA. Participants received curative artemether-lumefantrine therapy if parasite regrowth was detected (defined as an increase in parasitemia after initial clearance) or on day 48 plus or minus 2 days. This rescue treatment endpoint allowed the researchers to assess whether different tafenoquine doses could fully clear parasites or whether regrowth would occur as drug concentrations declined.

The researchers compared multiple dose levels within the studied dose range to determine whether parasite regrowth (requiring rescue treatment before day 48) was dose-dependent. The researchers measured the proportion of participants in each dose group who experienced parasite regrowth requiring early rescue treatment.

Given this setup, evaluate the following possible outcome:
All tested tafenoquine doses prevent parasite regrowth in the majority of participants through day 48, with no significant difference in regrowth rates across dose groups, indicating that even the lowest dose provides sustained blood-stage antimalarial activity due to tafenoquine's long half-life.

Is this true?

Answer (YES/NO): NO